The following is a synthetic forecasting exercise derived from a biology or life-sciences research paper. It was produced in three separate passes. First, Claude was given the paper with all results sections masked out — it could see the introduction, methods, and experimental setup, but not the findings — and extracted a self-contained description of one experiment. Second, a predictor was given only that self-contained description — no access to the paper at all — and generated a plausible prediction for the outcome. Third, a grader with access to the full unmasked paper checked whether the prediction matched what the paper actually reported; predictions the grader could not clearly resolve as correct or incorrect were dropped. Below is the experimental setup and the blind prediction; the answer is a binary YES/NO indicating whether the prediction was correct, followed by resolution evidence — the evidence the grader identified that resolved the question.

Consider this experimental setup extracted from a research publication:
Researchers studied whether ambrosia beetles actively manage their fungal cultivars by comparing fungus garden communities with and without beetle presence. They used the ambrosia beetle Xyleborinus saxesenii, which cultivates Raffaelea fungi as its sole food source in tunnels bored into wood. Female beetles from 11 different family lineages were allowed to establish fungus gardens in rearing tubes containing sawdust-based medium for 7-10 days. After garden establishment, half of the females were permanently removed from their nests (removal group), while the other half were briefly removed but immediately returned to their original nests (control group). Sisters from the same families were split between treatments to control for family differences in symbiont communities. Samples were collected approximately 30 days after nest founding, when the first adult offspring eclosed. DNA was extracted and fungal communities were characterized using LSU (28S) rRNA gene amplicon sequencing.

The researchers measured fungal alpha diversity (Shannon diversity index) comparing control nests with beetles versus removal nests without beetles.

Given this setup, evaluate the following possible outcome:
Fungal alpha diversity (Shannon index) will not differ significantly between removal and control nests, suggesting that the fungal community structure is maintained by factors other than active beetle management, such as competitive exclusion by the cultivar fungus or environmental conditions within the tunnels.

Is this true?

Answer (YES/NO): NO